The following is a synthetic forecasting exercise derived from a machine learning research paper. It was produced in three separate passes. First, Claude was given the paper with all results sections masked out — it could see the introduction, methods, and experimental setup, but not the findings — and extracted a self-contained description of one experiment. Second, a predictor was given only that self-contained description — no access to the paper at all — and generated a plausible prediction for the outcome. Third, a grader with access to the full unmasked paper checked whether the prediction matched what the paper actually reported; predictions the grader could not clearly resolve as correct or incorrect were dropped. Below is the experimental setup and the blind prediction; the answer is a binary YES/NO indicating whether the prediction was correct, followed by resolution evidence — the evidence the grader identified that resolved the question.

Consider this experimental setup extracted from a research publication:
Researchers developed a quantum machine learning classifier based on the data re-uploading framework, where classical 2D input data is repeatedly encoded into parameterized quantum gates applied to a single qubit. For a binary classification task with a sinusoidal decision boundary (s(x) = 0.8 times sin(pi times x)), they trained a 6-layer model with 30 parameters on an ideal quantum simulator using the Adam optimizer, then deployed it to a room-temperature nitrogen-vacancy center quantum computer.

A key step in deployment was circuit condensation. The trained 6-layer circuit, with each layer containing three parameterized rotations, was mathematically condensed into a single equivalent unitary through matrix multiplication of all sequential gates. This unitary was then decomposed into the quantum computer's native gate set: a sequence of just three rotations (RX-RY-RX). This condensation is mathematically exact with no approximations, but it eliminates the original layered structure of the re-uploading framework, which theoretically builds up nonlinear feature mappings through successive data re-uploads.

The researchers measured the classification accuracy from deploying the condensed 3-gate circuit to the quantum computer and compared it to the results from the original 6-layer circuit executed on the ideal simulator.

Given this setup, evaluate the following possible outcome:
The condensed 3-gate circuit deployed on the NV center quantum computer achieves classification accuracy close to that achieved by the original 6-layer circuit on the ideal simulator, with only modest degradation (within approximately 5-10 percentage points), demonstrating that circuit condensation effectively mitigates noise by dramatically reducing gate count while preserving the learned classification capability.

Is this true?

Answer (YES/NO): YES